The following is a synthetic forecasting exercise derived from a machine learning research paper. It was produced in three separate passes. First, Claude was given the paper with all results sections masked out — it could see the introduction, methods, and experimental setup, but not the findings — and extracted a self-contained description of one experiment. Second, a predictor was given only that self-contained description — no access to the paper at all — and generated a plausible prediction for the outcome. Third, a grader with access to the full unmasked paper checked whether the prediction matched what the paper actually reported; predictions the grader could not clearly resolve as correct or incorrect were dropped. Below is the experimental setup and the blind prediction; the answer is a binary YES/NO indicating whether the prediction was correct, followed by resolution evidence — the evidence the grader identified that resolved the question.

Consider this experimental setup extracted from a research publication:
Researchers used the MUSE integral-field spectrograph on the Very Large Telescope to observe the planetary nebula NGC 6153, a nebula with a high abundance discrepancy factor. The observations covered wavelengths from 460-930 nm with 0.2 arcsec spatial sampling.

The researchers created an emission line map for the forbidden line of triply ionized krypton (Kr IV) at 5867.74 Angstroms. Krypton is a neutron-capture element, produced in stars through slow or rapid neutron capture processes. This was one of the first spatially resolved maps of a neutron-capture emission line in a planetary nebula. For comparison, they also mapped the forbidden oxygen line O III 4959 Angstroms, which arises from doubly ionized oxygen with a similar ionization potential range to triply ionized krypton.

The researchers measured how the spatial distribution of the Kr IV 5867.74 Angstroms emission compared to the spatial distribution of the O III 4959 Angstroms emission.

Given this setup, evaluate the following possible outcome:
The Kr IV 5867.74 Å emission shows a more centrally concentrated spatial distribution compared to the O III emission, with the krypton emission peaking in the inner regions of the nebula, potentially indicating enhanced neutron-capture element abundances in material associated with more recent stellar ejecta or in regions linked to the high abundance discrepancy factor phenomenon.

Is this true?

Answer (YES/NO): NO